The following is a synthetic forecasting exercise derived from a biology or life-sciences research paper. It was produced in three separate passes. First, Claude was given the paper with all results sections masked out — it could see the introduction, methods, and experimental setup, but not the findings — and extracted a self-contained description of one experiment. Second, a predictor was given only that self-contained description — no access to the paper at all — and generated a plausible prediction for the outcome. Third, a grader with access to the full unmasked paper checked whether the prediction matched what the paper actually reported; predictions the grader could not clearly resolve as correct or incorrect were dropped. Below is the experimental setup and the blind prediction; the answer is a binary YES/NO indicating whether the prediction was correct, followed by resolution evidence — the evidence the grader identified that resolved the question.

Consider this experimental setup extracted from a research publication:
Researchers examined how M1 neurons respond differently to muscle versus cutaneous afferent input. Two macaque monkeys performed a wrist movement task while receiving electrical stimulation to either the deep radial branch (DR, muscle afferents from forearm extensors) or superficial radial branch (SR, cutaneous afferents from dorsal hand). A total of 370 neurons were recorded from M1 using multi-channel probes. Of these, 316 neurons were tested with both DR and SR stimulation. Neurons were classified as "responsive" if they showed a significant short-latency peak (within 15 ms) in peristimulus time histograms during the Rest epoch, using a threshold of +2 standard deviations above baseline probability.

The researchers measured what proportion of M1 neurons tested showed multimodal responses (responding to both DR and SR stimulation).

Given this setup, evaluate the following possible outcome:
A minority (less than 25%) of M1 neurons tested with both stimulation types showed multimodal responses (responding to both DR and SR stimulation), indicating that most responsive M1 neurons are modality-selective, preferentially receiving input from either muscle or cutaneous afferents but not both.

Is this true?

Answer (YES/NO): YES